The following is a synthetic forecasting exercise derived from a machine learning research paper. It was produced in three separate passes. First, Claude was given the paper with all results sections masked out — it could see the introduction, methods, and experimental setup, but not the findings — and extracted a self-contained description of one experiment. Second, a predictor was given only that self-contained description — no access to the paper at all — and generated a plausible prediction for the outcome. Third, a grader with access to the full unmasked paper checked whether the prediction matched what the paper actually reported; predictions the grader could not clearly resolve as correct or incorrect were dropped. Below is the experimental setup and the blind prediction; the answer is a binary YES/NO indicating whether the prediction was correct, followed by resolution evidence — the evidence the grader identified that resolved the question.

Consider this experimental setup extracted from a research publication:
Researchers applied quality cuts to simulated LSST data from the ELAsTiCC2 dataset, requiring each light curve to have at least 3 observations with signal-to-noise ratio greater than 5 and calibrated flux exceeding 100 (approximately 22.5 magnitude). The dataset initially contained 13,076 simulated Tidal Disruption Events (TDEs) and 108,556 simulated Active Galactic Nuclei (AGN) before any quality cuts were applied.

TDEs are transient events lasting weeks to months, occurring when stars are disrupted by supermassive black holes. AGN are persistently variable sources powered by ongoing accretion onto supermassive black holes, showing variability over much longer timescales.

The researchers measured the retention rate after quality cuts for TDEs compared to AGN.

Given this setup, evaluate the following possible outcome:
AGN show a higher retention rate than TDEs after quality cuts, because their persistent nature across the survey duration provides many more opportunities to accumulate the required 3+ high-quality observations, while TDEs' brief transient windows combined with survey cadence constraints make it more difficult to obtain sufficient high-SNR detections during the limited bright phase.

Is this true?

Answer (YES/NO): YES